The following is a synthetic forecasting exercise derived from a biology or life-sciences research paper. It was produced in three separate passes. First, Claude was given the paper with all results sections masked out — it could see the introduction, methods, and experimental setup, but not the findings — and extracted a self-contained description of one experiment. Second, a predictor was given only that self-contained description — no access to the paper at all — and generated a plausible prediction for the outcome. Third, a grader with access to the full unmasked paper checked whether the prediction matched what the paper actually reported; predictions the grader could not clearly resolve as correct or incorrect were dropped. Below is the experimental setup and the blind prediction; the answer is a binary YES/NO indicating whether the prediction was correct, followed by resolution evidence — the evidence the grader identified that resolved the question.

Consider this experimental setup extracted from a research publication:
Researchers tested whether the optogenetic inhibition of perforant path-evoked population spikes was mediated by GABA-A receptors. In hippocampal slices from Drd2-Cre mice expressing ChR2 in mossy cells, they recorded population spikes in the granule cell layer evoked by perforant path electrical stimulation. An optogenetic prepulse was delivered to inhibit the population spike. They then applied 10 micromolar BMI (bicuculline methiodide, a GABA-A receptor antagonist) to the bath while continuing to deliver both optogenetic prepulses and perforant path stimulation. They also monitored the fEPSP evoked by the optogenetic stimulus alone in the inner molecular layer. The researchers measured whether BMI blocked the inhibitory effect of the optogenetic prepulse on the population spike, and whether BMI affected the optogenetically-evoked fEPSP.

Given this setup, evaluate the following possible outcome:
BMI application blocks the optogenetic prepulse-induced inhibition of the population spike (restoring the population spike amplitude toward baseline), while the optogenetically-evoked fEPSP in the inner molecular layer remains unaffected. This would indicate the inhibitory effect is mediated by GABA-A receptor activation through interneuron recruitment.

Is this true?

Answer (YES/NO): YES